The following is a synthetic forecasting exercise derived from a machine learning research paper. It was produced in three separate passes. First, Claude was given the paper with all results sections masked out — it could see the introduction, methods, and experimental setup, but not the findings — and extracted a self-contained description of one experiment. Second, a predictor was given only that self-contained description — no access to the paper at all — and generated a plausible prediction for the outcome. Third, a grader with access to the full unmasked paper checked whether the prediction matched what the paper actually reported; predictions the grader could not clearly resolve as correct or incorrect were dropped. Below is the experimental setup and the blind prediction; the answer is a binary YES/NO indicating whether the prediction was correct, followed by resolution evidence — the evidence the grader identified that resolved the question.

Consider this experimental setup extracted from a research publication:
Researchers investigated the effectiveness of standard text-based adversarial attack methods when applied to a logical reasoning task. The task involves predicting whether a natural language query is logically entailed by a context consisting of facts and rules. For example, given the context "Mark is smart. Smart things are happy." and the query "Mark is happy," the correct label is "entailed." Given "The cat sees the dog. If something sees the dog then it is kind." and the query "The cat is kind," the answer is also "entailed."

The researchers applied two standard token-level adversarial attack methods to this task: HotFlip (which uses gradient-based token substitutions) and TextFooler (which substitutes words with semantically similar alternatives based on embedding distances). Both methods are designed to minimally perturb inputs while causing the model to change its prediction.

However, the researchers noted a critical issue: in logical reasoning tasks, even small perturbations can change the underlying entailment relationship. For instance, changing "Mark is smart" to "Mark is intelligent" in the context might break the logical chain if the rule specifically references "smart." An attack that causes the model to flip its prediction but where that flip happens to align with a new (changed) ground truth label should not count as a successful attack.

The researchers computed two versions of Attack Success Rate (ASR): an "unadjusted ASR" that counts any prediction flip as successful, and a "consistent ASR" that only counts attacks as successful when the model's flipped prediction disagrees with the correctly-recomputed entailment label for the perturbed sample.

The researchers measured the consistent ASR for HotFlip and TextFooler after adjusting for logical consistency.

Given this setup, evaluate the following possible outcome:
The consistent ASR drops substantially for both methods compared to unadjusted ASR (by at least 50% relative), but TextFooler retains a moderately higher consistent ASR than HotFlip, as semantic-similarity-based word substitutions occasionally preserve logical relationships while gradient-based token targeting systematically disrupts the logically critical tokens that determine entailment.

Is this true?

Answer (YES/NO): NO